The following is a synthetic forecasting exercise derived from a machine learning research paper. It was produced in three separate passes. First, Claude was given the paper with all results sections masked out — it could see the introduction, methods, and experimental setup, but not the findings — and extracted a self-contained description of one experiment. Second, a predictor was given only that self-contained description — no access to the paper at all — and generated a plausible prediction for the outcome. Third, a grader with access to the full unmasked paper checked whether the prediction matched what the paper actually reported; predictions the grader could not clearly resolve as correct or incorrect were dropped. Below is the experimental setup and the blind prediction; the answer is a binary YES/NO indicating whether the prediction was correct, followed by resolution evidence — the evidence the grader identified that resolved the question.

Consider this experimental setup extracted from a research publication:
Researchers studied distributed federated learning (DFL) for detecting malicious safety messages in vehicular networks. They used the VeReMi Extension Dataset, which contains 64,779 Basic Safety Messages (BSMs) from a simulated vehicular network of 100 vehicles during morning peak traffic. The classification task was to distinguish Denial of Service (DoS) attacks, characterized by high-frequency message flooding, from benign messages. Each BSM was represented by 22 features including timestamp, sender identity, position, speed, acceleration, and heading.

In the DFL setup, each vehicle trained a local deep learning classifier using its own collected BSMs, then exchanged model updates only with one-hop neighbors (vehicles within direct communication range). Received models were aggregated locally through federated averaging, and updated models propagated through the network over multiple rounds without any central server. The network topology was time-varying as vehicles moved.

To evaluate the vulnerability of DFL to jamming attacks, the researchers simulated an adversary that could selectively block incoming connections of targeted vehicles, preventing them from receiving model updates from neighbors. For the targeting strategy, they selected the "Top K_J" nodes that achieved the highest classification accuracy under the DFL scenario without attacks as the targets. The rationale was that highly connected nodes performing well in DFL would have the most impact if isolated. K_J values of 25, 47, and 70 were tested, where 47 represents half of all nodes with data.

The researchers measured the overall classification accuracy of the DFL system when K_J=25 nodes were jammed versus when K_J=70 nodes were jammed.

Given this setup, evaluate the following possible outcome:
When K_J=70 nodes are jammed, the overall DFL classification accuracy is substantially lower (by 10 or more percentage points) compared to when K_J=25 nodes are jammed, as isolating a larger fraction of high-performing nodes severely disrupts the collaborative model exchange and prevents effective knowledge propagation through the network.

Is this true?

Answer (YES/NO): NO